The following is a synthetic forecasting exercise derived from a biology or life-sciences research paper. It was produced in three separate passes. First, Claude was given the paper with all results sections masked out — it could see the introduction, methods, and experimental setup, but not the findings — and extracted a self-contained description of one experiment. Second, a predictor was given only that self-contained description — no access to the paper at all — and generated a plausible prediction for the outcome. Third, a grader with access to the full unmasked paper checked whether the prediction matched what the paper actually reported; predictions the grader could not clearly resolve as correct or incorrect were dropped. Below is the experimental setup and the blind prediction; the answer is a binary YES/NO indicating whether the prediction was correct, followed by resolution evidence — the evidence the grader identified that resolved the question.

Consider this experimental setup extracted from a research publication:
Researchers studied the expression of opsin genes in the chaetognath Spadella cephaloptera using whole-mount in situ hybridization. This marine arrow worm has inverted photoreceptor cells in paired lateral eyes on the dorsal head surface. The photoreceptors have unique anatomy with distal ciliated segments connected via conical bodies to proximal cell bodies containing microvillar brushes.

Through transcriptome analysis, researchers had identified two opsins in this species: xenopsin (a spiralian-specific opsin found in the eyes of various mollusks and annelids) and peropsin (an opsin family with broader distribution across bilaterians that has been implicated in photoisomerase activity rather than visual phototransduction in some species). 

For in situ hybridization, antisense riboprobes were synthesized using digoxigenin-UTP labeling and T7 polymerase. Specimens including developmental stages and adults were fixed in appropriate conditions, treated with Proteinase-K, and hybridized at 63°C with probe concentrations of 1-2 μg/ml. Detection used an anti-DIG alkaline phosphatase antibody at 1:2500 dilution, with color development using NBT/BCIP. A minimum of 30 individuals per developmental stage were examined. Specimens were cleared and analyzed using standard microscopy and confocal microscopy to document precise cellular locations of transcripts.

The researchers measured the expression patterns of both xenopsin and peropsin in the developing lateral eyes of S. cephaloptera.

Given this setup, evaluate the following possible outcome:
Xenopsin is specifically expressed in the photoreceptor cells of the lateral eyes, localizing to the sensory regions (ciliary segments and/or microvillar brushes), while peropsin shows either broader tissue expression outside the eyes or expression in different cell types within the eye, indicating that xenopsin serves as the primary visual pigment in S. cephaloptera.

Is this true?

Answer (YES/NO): YES